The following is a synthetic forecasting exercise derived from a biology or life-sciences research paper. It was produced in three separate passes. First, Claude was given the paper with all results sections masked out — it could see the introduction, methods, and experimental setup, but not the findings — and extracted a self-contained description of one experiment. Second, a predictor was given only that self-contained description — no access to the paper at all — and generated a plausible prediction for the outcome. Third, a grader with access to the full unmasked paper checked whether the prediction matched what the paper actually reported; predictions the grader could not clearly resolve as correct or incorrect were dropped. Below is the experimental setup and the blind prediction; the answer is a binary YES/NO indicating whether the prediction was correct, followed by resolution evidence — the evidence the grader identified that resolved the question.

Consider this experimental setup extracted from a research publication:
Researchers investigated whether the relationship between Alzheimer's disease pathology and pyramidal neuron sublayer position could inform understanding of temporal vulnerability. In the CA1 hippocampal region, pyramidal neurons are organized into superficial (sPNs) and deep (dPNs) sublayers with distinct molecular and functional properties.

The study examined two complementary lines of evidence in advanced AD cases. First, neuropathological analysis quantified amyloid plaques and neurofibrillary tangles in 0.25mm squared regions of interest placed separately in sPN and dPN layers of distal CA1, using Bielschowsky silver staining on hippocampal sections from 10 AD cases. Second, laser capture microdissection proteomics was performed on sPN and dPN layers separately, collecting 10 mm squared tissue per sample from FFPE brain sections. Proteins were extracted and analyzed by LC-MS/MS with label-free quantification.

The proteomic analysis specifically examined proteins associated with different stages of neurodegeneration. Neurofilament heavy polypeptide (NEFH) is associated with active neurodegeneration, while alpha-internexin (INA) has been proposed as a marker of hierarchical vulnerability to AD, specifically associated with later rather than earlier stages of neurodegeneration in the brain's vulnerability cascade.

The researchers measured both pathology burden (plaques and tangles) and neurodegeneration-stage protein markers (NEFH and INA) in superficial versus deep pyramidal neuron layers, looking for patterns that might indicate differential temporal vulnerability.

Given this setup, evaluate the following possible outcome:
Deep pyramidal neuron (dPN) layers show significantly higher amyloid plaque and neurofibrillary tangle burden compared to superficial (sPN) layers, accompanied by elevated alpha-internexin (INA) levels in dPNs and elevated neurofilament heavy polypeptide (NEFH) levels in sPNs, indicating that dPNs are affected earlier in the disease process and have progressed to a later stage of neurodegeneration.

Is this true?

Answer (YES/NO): NO